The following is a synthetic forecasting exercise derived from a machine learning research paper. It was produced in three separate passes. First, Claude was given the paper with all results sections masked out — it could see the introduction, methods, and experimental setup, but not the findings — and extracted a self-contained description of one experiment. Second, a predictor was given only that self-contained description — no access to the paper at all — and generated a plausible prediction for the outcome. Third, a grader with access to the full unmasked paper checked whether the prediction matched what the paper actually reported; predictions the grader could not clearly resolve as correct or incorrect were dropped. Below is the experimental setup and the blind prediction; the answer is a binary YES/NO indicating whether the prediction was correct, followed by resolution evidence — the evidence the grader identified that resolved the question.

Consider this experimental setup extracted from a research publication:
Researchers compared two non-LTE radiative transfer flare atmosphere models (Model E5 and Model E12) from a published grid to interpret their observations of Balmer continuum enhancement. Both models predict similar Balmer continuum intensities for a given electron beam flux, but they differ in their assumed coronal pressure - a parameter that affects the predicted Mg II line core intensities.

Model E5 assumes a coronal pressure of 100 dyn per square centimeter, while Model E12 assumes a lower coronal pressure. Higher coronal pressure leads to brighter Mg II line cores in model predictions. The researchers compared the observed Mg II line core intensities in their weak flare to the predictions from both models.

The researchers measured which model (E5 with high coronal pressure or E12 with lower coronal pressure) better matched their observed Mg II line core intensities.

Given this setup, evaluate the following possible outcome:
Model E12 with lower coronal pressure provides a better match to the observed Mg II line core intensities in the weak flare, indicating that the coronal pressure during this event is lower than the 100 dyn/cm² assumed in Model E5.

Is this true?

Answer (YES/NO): YES